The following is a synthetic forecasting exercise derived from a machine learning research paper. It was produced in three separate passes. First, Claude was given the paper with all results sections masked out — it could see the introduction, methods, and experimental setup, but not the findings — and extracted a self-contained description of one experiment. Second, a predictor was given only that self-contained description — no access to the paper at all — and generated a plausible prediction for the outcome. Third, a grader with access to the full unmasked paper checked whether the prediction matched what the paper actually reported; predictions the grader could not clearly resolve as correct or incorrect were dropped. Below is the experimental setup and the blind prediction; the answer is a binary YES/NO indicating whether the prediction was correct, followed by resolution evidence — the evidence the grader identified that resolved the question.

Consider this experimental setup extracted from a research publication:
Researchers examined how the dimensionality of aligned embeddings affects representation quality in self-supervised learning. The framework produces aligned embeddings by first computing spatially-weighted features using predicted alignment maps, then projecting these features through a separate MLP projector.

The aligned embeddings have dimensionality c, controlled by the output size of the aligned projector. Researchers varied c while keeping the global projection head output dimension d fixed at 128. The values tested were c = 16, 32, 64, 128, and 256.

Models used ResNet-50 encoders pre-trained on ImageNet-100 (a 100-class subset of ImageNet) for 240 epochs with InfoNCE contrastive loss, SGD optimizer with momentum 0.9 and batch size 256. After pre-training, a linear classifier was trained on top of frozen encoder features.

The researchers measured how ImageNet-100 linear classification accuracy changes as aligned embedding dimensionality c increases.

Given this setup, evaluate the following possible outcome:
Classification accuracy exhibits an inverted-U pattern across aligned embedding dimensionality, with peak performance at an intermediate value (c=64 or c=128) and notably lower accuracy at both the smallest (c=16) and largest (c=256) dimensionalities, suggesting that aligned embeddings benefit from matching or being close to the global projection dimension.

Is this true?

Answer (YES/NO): NO